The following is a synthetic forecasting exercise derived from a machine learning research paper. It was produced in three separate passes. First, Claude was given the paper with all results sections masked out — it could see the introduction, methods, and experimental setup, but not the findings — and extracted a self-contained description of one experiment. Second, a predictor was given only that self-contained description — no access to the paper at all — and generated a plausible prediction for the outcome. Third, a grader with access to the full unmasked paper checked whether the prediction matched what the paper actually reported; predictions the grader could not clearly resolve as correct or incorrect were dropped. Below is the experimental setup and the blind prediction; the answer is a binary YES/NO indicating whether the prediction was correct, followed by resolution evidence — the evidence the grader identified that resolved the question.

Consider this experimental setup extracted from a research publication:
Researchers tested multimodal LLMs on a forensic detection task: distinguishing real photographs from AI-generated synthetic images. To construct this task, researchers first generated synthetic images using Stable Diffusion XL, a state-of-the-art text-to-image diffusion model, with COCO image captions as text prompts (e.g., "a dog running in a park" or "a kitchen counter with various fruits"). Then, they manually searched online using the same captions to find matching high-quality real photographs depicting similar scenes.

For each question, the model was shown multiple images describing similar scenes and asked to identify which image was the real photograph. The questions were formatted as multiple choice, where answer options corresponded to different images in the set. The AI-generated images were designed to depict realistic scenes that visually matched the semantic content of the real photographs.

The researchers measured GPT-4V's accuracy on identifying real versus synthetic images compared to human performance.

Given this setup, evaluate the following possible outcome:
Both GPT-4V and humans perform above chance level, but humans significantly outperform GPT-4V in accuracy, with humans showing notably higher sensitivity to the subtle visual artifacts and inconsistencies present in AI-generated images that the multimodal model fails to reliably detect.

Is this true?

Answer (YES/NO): YES